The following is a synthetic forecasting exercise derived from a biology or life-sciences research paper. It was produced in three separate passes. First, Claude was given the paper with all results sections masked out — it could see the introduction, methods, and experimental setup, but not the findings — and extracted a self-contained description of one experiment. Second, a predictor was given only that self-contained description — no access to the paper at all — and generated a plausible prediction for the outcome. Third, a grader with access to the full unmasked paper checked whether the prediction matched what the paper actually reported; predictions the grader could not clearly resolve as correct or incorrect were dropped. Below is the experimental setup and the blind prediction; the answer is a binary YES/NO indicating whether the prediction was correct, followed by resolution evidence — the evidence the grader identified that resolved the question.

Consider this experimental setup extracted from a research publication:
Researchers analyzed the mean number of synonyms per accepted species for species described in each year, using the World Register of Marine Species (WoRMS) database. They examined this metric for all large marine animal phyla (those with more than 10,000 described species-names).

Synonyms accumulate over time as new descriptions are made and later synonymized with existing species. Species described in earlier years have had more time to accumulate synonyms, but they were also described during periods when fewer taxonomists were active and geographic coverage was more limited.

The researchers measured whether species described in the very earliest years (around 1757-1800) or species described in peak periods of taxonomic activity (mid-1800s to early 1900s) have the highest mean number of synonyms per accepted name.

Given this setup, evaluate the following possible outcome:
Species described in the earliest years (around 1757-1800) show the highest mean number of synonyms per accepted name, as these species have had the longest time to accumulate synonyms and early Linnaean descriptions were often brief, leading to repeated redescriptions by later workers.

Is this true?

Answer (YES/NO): YES